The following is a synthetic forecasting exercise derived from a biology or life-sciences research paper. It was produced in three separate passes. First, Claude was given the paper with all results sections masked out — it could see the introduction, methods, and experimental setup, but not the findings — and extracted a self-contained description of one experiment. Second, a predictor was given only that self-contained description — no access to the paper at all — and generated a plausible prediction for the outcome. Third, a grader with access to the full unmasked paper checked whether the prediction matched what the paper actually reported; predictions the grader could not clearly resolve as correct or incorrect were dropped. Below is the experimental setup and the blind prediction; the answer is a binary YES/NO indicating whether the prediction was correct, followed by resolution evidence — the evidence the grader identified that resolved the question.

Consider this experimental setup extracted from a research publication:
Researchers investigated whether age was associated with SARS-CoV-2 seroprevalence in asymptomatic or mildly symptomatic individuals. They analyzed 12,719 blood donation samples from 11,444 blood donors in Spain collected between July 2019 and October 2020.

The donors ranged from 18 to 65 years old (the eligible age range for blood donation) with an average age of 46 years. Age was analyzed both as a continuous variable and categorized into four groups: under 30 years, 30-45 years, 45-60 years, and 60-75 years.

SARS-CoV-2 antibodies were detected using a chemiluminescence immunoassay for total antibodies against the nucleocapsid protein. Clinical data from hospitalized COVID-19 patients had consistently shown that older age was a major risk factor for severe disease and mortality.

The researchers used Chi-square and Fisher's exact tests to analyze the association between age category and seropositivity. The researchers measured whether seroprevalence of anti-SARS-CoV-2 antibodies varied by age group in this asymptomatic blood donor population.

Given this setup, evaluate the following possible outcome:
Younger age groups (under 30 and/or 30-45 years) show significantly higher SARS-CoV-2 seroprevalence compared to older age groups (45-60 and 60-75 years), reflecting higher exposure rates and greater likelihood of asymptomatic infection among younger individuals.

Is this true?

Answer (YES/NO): NO